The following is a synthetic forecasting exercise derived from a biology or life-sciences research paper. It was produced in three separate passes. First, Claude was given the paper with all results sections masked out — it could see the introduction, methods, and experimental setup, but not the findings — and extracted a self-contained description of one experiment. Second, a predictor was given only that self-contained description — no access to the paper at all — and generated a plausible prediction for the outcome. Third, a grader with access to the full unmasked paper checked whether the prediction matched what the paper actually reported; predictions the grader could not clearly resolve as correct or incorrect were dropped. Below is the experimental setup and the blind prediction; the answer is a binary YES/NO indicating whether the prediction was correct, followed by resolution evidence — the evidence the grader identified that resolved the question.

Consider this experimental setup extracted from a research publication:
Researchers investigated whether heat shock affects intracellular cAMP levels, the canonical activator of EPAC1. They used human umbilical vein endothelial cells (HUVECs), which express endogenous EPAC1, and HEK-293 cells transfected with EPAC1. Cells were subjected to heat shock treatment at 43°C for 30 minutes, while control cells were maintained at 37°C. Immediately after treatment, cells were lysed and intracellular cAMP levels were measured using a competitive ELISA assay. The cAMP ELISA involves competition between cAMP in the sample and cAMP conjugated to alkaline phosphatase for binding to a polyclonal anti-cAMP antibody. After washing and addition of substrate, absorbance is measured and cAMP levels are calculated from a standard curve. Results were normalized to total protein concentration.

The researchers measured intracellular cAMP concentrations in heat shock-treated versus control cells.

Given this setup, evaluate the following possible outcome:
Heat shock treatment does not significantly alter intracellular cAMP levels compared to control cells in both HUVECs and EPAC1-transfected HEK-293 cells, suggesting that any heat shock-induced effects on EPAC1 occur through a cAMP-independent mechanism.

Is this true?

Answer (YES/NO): YES